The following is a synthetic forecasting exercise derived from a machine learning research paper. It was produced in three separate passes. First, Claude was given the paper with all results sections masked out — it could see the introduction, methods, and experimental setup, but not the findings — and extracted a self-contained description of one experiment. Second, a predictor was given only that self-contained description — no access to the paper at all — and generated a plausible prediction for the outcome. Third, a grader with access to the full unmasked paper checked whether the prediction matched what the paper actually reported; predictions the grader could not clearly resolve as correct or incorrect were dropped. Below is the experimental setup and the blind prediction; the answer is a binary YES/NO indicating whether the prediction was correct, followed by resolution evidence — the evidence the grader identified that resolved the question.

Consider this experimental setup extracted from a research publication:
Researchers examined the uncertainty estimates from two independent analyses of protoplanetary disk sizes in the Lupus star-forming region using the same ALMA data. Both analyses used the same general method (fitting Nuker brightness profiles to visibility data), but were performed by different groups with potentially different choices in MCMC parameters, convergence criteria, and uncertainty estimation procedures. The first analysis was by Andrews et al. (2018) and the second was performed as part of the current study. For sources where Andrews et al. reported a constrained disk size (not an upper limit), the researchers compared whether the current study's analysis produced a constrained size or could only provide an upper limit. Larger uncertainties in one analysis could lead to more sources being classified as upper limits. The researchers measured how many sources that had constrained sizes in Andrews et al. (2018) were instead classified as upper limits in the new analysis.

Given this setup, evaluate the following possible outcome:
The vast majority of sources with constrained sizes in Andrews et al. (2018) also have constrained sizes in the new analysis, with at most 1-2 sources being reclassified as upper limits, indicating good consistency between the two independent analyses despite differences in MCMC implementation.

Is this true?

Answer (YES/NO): NO